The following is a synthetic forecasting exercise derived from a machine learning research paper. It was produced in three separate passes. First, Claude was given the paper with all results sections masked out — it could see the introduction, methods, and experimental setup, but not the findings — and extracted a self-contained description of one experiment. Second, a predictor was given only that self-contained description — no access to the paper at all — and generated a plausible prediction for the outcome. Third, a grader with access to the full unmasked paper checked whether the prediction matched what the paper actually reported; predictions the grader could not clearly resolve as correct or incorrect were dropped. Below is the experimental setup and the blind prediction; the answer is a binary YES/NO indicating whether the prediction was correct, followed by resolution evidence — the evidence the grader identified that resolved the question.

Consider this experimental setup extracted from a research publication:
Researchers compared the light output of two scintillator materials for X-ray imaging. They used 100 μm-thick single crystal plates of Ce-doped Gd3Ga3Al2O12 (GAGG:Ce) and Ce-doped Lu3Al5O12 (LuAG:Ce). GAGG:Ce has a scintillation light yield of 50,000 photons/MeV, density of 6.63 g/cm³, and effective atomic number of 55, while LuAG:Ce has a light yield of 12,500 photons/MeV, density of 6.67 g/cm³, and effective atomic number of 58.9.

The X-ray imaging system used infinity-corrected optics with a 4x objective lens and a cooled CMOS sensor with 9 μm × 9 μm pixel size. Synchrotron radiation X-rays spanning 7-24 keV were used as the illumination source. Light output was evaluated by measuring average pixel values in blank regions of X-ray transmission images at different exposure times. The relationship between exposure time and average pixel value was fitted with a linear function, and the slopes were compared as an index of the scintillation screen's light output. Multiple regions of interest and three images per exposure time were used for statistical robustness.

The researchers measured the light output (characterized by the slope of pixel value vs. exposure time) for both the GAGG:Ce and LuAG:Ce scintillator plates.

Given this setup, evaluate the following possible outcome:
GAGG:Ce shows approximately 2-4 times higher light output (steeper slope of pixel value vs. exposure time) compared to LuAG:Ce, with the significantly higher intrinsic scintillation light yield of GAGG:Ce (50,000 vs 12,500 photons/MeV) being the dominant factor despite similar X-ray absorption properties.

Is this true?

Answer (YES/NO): NO